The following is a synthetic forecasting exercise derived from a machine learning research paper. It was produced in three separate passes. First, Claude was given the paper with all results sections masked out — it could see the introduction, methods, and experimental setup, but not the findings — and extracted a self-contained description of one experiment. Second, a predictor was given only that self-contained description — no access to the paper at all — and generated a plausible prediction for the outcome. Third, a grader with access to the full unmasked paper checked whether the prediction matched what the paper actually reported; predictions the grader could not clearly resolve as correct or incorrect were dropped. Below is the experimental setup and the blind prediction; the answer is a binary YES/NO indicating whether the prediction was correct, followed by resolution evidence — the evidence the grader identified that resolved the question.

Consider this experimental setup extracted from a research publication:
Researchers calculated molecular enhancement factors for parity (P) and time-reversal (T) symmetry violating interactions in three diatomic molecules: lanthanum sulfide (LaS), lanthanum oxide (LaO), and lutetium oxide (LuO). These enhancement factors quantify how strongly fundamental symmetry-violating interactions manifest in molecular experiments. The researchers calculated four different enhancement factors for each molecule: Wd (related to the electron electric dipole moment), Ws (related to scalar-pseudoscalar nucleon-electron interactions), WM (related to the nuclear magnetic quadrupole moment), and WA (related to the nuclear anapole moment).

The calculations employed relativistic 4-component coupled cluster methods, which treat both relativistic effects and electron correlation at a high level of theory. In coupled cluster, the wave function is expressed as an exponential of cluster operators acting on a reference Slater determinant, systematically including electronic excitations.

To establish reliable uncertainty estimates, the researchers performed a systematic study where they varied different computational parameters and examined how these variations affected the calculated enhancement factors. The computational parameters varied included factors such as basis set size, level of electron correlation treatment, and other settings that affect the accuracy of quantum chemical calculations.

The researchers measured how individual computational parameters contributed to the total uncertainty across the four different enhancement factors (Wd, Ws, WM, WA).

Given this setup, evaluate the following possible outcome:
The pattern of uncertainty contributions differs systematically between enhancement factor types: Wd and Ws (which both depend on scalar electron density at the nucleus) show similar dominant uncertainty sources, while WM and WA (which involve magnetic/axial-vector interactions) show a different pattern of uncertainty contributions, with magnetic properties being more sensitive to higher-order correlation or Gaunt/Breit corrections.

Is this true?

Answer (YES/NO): NO